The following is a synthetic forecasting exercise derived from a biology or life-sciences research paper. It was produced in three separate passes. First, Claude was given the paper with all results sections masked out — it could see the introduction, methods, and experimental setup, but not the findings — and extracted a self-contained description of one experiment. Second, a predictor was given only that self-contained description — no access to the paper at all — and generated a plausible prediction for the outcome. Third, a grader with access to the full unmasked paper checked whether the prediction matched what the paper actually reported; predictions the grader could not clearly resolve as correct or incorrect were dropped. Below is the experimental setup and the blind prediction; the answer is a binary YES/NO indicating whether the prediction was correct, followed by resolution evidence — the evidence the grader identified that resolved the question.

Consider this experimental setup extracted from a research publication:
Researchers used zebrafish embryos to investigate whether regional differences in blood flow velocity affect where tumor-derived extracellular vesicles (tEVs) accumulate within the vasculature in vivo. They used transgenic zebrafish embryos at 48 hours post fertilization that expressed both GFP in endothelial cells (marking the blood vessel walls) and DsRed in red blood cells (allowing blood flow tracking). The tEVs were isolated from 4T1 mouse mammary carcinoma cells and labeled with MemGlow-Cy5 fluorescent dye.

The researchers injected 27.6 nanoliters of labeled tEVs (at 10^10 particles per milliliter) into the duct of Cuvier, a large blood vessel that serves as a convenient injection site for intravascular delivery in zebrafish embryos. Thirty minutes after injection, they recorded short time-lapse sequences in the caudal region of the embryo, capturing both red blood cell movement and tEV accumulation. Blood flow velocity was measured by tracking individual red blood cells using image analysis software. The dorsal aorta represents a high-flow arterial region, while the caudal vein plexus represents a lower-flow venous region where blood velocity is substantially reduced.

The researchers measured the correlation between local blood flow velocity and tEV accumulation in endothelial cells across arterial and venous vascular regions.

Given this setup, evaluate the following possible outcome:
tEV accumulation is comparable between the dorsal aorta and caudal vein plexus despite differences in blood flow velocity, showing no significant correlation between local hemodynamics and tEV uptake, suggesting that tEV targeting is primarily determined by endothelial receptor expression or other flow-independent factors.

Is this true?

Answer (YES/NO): NO